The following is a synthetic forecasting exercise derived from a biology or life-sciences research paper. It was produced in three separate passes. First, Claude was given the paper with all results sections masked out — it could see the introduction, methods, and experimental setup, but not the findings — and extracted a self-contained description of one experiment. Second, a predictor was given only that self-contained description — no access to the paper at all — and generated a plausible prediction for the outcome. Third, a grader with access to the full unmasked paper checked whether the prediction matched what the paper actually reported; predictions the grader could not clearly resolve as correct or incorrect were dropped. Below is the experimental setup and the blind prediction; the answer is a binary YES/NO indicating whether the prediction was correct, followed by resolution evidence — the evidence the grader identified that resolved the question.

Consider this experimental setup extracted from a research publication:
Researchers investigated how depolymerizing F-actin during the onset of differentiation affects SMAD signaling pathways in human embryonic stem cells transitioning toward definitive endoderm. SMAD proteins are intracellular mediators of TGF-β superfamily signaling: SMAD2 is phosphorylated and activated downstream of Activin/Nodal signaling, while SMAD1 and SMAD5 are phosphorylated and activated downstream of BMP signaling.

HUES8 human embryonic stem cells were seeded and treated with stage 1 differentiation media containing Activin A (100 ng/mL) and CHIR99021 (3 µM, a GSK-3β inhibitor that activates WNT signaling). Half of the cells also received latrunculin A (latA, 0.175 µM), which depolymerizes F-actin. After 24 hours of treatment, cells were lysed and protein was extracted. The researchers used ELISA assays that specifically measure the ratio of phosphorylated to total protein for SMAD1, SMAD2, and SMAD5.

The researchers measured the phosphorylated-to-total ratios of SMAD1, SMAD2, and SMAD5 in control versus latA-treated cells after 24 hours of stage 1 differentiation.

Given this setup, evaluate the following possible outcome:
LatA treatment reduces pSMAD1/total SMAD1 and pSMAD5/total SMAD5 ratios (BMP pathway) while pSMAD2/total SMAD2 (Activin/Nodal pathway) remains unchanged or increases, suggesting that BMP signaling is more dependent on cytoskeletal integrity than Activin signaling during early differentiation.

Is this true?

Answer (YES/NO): NO